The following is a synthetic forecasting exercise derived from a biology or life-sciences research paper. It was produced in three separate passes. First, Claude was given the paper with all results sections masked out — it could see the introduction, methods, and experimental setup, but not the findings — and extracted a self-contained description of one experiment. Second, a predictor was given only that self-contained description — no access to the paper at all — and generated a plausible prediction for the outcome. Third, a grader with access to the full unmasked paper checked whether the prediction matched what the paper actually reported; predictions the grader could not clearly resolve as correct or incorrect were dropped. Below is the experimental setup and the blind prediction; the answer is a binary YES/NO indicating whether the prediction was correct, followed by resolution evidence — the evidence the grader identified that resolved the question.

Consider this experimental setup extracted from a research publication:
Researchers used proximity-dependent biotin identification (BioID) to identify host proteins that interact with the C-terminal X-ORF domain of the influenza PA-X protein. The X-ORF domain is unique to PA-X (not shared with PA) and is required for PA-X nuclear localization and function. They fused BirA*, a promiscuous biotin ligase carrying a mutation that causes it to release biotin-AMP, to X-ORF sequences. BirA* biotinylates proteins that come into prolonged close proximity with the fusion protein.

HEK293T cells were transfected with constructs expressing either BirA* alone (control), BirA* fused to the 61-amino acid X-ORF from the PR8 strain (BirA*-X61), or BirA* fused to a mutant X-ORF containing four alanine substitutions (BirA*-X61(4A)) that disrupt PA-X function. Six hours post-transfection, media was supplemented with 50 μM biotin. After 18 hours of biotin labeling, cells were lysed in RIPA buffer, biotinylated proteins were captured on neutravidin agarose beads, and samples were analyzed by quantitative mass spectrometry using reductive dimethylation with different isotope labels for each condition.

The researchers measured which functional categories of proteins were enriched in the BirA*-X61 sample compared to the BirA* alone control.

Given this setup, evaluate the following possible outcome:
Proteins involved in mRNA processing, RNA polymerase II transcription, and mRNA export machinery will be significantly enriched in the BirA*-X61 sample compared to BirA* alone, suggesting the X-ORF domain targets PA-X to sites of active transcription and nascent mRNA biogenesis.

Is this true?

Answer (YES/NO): NO